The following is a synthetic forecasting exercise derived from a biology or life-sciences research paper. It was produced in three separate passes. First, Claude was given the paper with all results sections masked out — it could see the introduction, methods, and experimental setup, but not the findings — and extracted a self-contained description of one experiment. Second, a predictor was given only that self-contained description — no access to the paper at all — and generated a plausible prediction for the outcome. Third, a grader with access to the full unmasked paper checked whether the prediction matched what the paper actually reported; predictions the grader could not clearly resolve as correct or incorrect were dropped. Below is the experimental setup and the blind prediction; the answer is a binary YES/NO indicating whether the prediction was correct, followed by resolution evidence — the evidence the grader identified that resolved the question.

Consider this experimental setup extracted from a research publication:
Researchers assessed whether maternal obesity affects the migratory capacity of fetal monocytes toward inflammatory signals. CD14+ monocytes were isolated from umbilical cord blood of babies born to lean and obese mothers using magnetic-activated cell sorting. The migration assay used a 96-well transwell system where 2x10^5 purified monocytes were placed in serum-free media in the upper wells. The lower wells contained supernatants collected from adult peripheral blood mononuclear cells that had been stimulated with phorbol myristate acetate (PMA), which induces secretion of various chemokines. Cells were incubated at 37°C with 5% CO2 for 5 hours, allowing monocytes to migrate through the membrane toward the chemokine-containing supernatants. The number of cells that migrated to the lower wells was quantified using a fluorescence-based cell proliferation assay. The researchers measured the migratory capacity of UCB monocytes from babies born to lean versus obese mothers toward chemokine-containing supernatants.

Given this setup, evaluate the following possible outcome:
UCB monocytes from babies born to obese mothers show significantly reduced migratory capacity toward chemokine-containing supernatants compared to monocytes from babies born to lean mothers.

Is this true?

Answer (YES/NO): YES